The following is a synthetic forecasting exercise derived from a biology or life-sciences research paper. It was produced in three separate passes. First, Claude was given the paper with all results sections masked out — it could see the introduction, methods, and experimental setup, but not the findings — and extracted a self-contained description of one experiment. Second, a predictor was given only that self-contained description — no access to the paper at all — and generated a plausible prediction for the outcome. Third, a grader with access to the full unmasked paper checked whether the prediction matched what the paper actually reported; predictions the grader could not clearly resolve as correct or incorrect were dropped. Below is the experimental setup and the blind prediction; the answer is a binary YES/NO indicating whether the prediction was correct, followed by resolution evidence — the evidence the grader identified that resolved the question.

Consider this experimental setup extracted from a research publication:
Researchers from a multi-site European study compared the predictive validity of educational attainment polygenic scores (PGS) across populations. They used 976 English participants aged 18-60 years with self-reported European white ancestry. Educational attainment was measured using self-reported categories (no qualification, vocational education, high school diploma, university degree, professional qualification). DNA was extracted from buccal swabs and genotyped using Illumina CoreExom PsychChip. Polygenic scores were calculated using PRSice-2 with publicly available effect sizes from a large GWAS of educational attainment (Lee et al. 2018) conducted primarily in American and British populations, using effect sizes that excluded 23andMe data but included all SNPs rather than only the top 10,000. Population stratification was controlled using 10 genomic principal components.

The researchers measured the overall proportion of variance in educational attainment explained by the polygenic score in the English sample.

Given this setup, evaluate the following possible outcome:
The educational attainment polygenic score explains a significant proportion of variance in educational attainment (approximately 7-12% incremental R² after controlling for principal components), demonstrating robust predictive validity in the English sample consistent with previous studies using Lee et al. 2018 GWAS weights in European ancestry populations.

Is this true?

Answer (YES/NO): YES